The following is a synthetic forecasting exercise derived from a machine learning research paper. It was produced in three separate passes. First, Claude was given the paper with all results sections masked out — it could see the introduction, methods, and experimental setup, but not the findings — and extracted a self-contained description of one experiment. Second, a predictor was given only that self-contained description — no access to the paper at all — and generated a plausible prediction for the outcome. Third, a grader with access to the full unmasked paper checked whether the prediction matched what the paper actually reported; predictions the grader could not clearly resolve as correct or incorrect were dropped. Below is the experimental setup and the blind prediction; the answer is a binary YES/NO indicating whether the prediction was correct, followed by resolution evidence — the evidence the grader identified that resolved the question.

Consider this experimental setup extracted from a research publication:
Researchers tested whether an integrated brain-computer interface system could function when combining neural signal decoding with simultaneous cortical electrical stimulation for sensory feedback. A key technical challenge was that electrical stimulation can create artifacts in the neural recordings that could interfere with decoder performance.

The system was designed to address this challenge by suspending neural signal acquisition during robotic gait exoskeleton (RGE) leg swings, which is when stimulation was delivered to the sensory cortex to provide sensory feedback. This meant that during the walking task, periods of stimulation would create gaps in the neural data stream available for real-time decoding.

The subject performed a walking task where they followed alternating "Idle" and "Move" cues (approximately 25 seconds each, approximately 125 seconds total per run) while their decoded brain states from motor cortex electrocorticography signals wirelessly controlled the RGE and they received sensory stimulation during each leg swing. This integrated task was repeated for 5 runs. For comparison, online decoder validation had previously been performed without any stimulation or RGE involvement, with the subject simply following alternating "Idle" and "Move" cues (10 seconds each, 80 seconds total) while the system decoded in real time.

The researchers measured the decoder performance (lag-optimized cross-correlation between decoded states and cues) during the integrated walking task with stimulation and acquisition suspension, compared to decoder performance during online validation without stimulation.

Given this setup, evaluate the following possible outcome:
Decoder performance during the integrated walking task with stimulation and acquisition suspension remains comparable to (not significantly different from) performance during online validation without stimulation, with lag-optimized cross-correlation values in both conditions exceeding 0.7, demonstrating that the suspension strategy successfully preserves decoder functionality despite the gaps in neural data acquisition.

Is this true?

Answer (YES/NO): YES